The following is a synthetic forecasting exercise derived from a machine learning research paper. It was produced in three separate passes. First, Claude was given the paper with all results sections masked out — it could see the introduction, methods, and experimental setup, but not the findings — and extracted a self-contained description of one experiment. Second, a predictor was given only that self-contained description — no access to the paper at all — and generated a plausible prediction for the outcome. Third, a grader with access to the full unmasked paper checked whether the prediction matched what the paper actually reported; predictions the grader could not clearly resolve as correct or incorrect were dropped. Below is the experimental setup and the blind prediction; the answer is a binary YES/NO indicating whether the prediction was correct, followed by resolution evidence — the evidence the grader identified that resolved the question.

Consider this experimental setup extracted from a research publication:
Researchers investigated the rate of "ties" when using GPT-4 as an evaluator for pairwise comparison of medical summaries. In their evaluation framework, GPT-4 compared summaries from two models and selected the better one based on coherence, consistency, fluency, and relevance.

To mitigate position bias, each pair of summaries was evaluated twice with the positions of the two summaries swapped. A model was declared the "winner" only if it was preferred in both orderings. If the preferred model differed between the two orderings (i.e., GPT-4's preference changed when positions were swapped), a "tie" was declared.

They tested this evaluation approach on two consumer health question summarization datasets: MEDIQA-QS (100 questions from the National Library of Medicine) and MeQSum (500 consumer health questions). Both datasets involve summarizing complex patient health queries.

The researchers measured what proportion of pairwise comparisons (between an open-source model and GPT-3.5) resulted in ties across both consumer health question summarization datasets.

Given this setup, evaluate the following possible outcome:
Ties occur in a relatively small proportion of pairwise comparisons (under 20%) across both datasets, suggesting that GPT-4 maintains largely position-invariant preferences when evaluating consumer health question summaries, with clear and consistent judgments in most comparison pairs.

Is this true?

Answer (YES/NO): NO